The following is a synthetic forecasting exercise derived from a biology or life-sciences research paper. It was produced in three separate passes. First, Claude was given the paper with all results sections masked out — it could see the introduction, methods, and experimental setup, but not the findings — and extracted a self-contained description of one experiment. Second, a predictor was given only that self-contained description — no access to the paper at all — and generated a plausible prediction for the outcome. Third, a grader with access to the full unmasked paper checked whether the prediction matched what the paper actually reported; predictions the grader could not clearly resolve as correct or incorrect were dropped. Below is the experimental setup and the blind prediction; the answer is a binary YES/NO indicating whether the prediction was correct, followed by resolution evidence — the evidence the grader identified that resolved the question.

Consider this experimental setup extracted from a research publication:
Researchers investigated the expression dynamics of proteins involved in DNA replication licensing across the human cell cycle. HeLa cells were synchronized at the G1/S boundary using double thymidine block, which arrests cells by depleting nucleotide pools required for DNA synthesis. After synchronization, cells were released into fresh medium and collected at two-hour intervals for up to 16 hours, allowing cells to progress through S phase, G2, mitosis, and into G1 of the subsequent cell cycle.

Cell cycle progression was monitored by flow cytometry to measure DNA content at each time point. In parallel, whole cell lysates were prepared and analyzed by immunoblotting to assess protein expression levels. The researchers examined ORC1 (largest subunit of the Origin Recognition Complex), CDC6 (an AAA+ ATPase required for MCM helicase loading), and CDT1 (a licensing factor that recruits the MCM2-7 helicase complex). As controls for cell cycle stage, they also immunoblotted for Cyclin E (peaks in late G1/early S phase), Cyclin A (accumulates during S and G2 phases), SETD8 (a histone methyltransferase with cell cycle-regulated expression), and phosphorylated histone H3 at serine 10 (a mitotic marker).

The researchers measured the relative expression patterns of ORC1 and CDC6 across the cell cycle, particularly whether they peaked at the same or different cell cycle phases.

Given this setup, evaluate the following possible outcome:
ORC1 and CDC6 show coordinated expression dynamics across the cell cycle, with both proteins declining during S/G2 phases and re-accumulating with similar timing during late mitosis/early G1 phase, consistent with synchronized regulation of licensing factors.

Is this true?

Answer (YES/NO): NO